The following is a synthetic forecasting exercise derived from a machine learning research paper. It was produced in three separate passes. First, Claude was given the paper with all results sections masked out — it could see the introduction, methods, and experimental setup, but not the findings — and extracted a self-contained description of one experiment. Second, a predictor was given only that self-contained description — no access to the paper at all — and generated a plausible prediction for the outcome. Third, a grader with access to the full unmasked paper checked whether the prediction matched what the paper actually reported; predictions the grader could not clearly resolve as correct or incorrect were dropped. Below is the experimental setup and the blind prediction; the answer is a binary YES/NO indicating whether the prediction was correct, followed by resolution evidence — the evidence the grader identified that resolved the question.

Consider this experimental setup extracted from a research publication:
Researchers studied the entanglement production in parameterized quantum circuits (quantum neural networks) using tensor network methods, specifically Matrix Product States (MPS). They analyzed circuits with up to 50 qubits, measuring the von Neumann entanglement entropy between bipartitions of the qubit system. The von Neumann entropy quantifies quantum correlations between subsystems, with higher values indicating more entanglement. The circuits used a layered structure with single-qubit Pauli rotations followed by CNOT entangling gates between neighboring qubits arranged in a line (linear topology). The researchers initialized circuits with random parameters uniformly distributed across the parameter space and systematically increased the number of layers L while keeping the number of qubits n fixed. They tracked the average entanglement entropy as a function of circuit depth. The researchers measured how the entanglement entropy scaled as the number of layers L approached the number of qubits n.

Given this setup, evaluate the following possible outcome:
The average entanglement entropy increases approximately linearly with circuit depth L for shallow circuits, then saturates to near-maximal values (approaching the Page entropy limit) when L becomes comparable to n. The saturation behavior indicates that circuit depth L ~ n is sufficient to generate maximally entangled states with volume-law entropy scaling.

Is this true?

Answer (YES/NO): YES